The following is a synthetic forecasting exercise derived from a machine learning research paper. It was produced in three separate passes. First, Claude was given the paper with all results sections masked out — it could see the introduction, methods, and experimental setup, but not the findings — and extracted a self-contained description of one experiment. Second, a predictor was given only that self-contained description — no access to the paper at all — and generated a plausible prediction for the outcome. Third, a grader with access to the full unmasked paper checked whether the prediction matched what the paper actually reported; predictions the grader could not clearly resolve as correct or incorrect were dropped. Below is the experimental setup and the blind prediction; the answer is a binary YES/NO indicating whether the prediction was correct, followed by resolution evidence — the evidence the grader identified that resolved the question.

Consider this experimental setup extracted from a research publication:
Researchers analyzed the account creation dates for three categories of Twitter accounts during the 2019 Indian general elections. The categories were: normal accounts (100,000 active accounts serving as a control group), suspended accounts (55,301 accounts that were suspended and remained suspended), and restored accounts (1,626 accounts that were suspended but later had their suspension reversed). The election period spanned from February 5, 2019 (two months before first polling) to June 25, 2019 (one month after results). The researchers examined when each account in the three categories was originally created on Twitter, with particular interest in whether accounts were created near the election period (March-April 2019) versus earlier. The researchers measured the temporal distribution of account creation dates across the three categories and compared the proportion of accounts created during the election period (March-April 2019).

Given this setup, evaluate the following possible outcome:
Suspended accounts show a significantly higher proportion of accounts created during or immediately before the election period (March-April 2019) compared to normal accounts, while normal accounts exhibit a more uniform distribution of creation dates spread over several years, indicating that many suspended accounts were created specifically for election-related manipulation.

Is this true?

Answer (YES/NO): YES